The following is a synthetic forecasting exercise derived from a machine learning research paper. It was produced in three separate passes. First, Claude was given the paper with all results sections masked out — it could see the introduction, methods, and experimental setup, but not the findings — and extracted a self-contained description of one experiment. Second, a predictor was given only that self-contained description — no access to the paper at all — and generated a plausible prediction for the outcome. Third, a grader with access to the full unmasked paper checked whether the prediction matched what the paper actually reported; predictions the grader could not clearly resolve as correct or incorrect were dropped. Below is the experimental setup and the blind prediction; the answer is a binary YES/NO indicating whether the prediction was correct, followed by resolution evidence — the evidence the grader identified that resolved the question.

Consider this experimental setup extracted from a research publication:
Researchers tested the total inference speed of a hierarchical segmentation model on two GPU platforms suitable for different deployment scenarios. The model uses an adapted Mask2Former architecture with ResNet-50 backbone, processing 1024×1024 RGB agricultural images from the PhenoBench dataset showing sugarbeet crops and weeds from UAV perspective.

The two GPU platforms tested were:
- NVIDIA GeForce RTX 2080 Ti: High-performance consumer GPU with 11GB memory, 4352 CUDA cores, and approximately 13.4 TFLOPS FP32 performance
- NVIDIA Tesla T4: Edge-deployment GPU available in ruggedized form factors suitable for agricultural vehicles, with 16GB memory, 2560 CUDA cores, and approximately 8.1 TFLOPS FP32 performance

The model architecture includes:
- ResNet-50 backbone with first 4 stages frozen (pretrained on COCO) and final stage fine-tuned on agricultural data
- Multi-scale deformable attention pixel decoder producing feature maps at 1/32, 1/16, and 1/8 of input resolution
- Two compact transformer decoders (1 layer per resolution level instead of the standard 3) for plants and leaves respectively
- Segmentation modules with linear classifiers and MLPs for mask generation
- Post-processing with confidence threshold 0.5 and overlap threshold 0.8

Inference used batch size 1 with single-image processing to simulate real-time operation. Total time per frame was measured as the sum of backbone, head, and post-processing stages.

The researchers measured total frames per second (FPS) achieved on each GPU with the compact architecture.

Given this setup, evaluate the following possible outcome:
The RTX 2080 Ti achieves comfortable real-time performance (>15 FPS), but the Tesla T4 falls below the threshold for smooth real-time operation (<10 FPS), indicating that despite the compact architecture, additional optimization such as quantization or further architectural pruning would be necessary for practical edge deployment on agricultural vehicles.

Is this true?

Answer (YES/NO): NO